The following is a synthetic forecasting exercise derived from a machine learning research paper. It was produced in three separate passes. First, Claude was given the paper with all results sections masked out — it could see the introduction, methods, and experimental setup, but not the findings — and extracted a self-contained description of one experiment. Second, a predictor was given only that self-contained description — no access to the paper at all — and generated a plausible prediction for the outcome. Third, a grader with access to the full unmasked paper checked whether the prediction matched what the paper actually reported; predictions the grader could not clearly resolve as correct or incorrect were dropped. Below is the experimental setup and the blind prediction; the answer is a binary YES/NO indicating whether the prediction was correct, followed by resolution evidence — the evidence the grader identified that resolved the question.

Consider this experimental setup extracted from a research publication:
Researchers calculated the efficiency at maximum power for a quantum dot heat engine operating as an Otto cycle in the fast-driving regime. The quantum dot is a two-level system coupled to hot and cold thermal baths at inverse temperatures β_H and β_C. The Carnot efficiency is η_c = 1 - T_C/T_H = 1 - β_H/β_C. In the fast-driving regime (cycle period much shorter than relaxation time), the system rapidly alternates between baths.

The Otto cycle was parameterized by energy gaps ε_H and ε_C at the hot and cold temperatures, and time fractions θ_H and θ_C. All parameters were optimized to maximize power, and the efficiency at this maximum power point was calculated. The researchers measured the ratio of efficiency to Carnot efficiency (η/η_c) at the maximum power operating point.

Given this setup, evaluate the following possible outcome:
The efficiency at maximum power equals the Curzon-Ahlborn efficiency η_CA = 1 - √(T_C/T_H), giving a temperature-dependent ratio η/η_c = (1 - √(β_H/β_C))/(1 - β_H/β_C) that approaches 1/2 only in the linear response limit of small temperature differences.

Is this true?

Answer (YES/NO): NO